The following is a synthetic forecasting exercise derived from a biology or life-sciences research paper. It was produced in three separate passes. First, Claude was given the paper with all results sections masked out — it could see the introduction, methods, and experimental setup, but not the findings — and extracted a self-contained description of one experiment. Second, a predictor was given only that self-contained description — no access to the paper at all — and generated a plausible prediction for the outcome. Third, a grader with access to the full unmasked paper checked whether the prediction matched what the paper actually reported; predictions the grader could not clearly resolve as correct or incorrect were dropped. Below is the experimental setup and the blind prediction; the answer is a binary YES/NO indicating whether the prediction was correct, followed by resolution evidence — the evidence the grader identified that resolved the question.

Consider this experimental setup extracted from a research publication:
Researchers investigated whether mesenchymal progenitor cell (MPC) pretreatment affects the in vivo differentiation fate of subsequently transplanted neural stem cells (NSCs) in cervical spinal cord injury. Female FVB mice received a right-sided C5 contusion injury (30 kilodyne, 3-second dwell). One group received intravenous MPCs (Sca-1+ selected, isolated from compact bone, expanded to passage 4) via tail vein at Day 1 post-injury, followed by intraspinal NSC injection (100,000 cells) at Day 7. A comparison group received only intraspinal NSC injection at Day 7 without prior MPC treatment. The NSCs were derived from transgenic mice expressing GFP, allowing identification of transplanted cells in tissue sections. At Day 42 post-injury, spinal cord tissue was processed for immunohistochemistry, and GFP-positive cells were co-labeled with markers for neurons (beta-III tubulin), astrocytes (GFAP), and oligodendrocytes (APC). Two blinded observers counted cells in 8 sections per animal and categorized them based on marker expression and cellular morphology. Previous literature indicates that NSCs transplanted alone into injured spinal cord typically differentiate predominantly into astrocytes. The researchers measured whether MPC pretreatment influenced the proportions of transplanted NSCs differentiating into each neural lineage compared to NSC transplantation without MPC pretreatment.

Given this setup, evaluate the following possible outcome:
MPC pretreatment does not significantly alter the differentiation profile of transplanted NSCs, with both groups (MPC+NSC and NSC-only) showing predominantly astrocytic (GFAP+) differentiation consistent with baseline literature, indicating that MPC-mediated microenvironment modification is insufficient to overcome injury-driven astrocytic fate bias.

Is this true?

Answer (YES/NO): NO